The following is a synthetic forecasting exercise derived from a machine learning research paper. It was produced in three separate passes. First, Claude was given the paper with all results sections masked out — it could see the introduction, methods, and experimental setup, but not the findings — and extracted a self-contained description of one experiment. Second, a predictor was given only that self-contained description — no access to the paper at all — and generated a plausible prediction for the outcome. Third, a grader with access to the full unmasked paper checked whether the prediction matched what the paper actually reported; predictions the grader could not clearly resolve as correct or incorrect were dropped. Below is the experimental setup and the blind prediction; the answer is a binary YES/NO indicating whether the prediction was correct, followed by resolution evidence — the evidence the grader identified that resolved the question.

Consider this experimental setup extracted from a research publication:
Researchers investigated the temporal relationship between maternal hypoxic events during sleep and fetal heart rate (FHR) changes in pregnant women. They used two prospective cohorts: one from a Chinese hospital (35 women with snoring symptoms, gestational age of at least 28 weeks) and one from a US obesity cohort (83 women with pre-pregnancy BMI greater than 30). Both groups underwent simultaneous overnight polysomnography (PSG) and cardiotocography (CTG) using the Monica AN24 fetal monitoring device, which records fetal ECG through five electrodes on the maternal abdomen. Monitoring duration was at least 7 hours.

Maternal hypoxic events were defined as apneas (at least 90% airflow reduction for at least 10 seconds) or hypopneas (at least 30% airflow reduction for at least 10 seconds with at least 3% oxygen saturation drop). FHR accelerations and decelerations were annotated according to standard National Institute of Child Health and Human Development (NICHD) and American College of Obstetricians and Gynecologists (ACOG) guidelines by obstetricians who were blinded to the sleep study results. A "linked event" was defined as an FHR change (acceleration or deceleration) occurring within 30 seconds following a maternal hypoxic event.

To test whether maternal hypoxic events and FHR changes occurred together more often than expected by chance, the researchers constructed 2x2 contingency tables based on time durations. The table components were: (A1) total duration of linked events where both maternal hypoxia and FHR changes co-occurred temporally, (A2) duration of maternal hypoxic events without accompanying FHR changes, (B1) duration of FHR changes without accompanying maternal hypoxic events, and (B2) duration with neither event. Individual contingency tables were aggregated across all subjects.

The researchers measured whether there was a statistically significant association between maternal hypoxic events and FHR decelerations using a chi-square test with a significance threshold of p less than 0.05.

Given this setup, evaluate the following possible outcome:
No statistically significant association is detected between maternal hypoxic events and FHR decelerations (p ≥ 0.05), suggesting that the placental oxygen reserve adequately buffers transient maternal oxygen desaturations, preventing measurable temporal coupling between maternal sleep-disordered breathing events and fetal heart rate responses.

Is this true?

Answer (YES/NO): NO